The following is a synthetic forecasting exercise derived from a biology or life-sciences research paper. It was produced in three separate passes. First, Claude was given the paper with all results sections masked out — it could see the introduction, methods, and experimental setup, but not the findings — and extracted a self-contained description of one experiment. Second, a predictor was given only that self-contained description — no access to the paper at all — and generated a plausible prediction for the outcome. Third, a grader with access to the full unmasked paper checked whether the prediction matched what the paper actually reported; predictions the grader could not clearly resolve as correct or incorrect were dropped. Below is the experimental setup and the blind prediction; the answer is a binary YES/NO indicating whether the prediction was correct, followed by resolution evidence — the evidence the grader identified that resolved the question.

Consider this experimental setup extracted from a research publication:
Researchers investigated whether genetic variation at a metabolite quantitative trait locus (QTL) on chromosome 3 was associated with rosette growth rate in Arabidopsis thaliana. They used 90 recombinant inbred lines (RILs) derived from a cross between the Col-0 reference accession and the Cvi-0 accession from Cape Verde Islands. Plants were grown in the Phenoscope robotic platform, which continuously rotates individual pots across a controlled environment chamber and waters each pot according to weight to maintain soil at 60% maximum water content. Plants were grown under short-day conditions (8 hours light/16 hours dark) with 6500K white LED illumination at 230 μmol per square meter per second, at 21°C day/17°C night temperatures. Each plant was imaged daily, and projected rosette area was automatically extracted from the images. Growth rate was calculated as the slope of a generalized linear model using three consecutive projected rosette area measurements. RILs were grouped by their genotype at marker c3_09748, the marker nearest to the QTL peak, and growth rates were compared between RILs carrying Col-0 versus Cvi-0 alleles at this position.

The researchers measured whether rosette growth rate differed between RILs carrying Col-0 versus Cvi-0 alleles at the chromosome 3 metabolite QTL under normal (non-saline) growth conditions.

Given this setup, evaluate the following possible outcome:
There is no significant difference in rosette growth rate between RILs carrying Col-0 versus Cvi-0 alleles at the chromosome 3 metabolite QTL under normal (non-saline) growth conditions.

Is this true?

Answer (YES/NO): NO